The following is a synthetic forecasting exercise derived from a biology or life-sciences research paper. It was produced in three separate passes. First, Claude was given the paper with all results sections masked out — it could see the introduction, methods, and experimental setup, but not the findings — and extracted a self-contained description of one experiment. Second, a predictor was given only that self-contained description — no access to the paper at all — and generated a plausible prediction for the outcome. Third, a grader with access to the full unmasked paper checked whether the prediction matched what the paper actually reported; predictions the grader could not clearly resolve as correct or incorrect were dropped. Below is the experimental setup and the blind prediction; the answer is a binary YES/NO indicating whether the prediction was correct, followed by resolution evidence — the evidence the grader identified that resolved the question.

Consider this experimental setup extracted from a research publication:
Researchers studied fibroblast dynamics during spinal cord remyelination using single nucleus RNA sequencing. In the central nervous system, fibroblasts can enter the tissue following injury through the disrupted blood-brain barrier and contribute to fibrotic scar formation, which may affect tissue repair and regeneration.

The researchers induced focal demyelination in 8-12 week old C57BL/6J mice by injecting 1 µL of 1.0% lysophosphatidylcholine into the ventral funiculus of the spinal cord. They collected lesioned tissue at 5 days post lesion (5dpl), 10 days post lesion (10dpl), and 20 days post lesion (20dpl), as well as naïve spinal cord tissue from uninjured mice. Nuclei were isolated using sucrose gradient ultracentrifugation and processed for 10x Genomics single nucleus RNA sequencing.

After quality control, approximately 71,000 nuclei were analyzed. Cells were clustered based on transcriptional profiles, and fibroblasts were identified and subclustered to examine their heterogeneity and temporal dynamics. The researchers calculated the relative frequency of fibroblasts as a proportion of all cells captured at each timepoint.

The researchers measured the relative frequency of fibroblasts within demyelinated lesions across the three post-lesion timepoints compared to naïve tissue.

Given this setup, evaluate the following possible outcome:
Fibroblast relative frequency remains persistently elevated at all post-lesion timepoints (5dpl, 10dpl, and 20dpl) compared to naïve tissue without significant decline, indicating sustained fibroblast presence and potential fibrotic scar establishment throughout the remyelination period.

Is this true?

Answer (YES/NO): NO